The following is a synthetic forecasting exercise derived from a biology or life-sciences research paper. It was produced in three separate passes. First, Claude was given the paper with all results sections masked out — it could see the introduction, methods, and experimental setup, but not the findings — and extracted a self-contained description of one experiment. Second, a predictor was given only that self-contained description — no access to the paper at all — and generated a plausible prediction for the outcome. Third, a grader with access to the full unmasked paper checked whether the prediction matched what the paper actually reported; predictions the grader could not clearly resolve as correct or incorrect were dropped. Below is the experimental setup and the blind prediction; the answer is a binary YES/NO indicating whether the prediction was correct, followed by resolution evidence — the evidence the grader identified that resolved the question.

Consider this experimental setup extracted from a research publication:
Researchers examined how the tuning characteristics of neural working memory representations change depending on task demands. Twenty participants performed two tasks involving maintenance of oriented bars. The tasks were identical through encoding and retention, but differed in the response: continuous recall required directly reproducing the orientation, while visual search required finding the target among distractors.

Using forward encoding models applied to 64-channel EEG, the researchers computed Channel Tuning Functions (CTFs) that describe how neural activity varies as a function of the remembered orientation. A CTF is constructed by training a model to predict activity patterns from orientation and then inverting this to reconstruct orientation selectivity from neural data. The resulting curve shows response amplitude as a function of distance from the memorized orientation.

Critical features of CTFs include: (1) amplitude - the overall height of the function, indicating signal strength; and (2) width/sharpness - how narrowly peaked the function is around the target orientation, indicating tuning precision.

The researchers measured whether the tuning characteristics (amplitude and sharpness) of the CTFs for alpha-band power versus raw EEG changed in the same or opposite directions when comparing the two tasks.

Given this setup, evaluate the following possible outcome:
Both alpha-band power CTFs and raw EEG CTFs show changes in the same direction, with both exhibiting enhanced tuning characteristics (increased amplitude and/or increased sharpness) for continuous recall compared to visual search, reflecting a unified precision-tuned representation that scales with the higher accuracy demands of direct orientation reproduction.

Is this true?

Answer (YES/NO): NO